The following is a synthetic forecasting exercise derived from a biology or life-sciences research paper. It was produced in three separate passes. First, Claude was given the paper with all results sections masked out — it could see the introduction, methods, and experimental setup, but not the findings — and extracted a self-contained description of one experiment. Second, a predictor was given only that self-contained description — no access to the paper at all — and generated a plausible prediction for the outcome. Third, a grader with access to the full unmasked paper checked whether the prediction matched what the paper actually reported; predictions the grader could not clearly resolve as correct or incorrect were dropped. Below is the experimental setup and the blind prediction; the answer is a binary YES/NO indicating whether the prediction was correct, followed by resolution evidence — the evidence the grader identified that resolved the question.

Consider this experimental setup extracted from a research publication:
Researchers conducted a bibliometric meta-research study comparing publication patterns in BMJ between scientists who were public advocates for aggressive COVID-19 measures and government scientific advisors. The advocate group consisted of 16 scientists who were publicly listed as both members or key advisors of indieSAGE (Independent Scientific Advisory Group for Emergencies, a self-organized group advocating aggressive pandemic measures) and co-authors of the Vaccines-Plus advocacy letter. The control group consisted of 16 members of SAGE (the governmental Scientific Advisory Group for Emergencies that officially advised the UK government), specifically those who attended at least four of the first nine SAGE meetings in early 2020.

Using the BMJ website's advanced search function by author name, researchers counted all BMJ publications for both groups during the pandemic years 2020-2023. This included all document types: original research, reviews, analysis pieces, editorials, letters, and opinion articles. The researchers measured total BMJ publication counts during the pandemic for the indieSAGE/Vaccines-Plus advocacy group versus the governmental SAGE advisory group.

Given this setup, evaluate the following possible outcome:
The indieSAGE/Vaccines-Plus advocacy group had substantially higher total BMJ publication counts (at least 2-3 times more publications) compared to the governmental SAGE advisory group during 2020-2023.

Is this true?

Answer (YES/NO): YES